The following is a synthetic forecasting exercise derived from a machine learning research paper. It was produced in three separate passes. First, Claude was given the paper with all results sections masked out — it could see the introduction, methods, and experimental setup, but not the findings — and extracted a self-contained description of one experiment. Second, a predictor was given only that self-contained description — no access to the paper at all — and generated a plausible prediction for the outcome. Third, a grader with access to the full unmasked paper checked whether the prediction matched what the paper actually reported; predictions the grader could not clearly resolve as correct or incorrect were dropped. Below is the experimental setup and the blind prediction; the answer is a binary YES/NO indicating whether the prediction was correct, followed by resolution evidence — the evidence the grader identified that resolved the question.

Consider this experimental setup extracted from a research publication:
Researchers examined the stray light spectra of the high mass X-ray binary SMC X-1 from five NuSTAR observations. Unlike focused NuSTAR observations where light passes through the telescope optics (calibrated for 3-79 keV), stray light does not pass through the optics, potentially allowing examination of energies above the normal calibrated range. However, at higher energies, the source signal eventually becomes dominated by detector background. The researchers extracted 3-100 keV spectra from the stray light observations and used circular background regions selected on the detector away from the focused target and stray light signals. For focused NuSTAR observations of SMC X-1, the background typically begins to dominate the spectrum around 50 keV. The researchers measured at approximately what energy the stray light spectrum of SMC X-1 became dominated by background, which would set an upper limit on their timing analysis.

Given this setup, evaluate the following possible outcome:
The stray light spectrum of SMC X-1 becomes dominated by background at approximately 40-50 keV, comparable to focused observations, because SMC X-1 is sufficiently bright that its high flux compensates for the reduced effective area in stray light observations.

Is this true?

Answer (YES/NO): NO